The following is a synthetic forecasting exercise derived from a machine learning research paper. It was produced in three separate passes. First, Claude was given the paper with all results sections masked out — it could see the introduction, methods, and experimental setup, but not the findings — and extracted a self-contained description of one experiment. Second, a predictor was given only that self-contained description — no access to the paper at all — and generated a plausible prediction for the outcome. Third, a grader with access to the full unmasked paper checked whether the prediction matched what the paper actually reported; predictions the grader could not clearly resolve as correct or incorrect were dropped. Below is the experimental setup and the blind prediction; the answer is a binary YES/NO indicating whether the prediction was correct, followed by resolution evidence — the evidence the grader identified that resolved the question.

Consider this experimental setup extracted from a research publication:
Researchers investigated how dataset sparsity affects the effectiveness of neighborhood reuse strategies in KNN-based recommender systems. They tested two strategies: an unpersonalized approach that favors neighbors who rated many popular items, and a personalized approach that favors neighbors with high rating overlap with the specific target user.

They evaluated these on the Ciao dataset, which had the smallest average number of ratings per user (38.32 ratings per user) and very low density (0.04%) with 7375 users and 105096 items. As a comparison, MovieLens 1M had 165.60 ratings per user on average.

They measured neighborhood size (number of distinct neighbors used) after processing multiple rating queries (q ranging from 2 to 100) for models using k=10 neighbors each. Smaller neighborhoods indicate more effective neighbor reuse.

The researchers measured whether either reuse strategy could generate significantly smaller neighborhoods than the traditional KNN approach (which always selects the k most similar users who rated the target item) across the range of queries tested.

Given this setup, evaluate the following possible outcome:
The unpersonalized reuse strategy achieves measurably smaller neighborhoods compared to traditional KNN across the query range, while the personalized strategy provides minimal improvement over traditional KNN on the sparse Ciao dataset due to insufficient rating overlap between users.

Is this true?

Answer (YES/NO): NO